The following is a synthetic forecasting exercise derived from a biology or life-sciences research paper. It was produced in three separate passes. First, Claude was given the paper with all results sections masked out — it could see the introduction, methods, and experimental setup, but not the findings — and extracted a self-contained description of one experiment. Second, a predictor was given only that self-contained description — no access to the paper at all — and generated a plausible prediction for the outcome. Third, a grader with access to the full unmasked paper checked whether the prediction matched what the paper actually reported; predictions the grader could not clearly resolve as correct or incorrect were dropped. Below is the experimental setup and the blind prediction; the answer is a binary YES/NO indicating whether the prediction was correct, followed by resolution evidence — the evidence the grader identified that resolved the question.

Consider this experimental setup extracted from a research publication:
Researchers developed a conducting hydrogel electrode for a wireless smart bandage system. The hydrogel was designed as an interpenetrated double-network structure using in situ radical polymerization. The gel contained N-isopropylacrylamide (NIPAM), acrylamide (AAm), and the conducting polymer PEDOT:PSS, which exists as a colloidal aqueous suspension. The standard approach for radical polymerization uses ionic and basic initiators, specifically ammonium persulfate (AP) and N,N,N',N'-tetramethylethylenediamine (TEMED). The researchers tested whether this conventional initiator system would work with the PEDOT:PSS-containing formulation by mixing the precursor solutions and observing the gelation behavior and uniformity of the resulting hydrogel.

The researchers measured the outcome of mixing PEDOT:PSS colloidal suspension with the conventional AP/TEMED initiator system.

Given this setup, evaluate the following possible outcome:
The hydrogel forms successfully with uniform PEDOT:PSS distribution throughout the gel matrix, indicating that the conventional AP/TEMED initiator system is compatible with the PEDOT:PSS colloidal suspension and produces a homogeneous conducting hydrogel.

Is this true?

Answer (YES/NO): NO